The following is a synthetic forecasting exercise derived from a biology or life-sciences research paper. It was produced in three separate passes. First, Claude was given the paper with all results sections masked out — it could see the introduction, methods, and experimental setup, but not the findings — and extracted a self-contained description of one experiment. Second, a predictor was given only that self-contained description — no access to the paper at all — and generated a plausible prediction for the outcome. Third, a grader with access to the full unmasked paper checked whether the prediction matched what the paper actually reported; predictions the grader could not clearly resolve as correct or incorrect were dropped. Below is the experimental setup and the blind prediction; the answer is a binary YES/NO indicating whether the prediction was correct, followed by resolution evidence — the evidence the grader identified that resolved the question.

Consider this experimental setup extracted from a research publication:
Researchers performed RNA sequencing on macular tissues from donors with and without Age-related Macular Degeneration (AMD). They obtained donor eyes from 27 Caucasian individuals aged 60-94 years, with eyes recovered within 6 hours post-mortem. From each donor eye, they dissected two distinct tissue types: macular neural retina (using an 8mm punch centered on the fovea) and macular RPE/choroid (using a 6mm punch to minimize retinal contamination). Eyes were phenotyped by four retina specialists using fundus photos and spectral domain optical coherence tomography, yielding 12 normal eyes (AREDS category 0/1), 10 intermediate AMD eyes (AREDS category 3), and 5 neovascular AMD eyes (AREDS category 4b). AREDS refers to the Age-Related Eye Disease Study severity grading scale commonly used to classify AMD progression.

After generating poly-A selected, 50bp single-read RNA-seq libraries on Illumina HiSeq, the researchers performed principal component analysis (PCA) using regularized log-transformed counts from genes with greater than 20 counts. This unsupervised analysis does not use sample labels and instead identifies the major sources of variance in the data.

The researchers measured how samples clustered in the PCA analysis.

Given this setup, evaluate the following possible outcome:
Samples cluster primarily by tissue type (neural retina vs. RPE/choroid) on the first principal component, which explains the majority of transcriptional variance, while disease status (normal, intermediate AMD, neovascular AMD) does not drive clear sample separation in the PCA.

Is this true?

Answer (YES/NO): YES